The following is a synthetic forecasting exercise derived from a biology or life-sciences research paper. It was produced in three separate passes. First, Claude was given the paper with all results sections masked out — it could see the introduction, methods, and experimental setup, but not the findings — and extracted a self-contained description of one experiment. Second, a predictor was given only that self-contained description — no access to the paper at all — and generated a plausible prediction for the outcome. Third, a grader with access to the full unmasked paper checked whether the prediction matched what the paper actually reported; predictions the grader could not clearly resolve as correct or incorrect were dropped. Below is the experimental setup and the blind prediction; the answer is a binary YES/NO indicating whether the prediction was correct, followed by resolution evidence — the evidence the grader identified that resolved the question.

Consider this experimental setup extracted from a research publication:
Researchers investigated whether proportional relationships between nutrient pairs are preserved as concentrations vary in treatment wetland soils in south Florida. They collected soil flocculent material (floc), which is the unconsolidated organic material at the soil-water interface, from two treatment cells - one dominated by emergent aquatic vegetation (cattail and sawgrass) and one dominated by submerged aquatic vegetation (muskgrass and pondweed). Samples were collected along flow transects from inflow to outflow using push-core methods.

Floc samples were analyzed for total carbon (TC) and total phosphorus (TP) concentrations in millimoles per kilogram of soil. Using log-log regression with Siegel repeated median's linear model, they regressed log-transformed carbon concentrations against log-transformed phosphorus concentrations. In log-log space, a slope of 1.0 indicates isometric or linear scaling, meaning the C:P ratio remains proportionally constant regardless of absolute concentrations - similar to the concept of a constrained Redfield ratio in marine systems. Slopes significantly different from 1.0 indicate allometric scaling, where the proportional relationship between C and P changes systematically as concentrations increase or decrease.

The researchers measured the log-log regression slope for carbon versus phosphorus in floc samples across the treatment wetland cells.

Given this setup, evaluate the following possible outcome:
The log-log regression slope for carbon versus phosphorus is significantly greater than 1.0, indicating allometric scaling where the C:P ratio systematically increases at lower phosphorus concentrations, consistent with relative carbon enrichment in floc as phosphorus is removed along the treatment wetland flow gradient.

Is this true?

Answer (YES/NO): NO